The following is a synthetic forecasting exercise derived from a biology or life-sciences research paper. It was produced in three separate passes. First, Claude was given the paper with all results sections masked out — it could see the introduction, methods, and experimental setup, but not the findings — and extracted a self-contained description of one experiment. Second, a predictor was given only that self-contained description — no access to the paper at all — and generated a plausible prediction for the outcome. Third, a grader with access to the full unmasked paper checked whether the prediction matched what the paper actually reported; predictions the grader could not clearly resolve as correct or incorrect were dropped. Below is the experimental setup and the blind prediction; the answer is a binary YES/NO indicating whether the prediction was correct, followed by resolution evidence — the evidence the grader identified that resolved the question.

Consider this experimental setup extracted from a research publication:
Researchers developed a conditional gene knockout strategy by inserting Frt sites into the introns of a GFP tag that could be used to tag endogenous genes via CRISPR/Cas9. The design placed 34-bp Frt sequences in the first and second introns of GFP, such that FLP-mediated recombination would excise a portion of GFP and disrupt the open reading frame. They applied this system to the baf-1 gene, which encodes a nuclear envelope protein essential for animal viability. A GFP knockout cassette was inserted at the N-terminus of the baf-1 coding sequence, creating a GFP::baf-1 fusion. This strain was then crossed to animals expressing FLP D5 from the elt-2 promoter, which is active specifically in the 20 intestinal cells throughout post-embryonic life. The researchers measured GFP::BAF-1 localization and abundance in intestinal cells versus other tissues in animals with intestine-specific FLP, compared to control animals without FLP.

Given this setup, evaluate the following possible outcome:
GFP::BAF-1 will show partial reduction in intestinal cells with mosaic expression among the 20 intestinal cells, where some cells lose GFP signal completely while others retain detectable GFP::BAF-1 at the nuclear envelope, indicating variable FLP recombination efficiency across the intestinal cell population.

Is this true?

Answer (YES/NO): NO